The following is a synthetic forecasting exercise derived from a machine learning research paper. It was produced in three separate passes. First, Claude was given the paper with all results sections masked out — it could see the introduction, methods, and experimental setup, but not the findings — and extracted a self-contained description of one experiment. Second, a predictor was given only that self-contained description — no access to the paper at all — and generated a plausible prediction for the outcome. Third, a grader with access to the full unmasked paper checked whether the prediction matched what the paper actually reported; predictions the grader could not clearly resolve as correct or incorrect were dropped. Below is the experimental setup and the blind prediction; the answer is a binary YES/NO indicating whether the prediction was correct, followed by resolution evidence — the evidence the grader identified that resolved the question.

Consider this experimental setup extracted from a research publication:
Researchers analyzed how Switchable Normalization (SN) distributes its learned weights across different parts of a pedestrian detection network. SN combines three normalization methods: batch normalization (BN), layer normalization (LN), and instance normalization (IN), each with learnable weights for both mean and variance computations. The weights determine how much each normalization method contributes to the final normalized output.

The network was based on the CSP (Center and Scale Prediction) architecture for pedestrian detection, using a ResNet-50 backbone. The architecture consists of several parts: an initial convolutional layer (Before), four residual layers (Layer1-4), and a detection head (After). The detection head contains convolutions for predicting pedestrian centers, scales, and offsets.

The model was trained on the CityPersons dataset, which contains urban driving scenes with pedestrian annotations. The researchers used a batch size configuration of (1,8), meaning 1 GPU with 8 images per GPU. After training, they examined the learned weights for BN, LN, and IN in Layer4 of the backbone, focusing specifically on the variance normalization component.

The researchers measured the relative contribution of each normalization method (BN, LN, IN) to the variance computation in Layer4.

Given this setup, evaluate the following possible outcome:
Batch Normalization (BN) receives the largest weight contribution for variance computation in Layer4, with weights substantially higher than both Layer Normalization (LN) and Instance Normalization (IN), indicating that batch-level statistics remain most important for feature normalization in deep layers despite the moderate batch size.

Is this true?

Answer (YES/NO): NO